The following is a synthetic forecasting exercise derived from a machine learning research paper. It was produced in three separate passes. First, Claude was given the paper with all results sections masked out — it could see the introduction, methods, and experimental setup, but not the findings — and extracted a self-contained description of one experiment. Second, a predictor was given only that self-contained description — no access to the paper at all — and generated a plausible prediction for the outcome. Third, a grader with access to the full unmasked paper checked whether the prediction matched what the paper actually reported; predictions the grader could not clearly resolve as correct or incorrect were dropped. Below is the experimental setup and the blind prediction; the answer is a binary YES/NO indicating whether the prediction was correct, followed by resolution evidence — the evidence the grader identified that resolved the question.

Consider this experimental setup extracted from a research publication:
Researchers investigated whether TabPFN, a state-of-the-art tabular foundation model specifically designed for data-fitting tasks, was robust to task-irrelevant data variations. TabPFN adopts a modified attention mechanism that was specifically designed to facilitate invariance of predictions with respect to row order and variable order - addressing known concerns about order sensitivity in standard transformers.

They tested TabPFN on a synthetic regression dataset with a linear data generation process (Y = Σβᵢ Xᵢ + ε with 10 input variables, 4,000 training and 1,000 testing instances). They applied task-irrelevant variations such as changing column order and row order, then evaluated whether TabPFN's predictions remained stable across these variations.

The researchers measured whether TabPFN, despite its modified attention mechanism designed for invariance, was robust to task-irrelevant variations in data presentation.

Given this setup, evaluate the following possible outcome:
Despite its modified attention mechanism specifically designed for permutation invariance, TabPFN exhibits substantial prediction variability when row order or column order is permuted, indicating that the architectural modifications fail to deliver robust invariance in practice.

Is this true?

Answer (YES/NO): NO